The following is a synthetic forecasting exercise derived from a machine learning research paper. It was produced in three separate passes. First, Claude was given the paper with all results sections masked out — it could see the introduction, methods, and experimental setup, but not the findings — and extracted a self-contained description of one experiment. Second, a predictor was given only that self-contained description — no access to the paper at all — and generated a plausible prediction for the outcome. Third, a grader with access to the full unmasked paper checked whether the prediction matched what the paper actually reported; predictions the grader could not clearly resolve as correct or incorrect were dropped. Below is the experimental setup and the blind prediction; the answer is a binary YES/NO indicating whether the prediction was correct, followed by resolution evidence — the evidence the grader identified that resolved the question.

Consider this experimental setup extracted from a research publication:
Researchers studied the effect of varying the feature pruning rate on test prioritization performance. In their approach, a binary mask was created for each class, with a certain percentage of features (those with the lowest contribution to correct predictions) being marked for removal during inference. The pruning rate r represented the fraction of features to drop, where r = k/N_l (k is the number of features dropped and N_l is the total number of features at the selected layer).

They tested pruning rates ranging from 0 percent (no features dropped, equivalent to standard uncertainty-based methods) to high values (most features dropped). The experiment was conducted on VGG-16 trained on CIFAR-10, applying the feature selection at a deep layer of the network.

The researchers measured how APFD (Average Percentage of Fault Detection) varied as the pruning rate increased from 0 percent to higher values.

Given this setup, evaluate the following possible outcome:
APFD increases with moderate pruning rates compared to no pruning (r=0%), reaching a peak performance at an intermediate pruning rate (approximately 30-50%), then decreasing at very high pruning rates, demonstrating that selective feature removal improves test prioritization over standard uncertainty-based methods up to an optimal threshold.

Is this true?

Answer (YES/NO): NO